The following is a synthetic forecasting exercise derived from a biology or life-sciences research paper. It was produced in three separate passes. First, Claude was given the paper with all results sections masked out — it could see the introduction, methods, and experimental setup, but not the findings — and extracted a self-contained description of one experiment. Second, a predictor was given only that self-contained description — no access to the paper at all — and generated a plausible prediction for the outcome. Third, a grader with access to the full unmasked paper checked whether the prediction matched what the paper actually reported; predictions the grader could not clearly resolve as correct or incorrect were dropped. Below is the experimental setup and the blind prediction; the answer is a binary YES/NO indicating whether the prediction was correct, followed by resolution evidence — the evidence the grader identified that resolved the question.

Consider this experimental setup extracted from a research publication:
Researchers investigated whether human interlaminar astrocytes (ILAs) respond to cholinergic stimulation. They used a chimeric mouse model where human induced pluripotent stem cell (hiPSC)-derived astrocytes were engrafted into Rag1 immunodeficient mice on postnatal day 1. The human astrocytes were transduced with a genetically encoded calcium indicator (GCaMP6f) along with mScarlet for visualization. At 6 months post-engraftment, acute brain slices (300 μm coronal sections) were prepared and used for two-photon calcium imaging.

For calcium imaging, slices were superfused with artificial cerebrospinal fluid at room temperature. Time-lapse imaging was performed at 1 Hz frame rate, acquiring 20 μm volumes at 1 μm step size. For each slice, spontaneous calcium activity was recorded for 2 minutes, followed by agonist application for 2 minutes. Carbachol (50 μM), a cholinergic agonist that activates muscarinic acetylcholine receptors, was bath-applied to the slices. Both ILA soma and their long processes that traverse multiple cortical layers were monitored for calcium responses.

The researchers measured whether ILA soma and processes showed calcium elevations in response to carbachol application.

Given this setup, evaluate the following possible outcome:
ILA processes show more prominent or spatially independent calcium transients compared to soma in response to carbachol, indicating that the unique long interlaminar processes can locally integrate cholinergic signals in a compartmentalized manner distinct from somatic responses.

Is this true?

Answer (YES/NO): NO